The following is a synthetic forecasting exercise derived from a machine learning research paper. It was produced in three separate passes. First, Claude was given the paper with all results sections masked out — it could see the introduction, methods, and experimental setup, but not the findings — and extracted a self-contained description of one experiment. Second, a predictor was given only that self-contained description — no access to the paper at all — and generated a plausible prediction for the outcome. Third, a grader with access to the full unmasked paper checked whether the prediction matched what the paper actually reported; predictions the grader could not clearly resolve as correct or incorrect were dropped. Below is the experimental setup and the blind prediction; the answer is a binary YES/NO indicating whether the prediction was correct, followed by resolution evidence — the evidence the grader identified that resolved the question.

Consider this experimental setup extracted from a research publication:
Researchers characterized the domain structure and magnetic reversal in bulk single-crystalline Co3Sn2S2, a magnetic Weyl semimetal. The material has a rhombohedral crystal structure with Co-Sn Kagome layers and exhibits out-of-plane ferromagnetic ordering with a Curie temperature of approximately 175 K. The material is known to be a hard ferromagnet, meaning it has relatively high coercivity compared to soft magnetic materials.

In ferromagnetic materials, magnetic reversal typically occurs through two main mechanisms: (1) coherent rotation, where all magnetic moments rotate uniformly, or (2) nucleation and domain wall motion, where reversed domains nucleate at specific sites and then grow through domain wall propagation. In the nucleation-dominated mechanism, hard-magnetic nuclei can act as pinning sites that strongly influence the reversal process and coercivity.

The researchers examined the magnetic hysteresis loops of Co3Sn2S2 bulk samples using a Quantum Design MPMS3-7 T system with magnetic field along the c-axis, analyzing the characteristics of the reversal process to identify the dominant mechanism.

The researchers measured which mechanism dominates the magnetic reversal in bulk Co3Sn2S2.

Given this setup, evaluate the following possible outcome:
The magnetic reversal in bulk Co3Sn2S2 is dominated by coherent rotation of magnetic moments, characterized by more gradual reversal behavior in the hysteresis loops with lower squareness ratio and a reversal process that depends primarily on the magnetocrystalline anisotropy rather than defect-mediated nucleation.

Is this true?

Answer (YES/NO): NO